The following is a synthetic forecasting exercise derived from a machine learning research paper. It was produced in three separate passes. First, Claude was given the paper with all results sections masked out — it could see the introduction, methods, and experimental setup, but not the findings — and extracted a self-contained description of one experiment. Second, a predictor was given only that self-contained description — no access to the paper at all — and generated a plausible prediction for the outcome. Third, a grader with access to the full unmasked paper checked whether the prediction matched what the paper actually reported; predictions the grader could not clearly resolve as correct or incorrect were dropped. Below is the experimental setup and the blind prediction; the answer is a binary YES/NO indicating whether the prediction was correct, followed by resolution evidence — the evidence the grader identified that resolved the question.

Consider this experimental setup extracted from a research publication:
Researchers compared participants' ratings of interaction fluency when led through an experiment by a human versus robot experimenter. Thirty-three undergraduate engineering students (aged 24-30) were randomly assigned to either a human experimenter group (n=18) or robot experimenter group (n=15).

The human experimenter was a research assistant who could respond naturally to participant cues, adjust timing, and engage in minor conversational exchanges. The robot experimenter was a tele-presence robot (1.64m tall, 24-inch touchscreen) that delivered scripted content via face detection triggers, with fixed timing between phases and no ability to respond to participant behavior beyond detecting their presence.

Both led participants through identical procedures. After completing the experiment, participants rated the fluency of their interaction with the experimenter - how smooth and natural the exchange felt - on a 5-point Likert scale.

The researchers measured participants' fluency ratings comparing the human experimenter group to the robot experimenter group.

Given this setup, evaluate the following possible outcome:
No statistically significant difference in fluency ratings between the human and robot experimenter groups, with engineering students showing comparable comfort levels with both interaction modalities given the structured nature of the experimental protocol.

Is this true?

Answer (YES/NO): NO